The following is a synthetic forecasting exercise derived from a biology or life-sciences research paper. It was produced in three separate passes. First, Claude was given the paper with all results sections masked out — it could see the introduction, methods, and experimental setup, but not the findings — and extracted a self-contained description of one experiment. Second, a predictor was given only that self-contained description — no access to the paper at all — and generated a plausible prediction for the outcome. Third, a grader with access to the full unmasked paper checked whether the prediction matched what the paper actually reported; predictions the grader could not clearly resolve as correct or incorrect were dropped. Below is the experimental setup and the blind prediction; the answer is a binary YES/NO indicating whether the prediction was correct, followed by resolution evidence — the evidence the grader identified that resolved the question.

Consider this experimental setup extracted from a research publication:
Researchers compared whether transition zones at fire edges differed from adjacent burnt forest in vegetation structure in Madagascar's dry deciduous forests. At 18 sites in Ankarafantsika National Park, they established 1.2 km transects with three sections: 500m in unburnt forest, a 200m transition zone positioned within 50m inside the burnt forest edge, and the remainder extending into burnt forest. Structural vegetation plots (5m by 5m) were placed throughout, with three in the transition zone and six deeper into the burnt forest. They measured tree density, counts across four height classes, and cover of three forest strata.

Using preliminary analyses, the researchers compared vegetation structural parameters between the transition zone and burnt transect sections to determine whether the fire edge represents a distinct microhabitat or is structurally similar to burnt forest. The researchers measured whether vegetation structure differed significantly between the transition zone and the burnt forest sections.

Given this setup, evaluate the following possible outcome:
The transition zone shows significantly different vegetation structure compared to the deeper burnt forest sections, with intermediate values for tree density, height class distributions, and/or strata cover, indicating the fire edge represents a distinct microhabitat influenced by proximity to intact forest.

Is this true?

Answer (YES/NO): NO